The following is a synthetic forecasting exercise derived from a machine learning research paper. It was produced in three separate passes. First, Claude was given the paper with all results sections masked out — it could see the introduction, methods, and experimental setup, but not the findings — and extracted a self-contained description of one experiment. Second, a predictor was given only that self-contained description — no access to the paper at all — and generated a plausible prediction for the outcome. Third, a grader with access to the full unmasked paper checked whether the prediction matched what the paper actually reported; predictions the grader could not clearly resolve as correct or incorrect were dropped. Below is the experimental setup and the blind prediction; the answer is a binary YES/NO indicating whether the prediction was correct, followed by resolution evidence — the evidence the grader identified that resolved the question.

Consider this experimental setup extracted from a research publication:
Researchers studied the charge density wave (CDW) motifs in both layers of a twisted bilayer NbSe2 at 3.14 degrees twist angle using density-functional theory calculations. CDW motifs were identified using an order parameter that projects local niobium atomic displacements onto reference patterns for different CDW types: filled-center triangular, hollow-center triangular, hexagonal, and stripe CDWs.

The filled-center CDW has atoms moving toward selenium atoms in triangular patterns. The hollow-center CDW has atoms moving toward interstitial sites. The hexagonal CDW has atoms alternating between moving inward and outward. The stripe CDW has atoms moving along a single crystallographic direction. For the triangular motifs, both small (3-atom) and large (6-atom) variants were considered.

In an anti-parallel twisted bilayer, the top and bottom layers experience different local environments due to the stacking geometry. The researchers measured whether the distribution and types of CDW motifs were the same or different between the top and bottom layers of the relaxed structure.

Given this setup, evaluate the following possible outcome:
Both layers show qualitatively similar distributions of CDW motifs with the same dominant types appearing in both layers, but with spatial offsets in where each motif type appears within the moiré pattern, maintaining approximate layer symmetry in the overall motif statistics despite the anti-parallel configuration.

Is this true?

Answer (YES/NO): NO